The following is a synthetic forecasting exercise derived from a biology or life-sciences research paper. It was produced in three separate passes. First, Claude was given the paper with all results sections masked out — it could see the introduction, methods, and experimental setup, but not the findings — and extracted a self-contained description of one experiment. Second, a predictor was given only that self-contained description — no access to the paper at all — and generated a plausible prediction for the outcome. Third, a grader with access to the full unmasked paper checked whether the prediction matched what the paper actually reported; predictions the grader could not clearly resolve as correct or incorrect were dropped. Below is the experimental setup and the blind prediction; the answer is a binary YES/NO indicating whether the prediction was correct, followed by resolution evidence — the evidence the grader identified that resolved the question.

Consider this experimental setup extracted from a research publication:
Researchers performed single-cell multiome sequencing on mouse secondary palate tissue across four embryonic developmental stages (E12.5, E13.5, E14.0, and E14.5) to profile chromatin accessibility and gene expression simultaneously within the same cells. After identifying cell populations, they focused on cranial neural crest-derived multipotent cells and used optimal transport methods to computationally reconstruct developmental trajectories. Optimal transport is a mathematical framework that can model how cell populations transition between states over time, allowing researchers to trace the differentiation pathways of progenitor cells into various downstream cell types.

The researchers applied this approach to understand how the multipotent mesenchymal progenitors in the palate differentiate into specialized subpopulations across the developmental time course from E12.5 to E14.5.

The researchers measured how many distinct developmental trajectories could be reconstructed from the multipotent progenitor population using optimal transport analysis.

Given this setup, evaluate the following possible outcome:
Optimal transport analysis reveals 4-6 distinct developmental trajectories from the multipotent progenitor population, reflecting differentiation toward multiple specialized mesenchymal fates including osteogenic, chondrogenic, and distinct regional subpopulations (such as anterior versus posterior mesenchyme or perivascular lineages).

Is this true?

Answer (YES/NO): NO